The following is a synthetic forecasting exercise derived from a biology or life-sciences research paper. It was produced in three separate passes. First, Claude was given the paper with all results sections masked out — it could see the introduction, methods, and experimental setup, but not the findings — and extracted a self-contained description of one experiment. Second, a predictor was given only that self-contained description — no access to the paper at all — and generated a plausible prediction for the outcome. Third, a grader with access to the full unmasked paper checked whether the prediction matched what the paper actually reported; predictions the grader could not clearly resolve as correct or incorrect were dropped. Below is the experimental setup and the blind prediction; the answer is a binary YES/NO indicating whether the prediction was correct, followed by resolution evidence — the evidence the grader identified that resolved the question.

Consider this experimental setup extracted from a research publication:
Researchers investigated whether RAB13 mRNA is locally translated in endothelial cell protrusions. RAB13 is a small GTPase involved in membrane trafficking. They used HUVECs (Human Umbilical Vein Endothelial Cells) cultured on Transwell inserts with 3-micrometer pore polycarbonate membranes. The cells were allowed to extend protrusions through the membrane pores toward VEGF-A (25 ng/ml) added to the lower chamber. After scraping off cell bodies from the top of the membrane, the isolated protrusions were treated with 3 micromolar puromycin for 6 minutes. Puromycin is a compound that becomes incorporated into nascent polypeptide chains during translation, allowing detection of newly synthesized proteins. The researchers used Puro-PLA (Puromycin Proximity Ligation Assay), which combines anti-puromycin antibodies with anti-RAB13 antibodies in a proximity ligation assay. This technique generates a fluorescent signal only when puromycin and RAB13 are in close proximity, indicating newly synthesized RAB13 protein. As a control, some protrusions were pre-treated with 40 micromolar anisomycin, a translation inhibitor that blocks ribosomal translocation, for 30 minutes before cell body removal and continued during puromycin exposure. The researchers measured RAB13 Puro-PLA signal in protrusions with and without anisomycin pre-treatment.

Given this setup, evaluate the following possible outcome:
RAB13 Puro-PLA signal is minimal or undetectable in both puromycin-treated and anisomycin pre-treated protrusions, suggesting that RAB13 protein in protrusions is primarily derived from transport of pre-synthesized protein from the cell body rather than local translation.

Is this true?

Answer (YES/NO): NO